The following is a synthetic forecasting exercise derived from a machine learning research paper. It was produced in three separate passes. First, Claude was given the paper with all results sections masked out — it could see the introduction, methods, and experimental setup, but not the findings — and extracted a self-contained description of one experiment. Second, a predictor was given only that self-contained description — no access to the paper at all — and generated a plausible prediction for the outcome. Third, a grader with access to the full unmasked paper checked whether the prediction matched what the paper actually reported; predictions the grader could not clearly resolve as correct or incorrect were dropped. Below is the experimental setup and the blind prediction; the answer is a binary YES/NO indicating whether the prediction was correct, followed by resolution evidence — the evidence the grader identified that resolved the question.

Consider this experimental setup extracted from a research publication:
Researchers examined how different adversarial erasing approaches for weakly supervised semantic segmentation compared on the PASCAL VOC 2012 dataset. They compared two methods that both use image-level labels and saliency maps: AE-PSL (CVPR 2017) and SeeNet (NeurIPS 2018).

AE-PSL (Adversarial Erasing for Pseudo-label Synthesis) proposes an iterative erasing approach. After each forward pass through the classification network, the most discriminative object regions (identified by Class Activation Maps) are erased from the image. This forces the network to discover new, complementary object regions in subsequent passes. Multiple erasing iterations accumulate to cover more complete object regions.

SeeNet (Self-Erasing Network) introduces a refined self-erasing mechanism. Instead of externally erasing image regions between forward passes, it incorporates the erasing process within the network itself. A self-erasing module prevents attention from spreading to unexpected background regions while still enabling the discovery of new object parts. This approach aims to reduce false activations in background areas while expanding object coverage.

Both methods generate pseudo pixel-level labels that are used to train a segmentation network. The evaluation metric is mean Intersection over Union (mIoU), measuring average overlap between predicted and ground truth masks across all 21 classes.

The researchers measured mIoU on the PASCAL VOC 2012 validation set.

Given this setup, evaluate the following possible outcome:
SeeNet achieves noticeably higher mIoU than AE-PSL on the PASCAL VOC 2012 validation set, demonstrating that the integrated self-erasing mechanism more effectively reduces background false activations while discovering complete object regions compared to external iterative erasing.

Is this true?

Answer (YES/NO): YES